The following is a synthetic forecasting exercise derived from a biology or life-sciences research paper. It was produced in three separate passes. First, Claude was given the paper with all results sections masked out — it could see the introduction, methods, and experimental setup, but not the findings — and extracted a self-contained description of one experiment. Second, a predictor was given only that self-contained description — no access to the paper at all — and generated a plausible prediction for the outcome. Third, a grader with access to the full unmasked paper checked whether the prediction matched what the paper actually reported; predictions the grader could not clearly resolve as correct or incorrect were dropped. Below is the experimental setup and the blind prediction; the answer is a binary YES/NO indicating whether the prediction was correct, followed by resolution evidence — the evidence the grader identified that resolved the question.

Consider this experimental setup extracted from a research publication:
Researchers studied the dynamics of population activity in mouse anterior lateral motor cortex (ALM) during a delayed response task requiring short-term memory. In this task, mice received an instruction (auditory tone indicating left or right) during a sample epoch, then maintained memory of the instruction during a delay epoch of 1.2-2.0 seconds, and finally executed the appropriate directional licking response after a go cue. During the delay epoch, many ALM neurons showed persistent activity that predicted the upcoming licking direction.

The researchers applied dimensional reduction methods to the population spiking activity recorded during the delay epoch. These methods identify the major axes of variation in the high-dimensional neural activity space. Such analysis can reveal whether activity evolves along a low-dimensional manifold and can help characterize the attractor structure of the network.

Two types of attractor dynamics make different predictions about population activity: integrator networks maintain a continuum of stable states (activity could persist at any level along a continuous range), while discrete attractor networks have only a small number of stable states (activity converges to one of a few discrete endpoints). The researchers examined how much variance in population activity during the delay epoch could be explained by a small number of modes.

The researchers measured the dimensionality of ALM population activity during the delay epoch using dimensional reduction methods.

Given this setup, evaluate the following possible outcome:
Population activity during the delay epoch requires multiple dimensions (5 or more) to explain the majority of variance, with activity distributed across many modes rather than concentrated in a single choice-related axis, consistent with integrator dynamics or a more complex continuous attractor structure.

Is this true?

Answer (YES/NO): NO